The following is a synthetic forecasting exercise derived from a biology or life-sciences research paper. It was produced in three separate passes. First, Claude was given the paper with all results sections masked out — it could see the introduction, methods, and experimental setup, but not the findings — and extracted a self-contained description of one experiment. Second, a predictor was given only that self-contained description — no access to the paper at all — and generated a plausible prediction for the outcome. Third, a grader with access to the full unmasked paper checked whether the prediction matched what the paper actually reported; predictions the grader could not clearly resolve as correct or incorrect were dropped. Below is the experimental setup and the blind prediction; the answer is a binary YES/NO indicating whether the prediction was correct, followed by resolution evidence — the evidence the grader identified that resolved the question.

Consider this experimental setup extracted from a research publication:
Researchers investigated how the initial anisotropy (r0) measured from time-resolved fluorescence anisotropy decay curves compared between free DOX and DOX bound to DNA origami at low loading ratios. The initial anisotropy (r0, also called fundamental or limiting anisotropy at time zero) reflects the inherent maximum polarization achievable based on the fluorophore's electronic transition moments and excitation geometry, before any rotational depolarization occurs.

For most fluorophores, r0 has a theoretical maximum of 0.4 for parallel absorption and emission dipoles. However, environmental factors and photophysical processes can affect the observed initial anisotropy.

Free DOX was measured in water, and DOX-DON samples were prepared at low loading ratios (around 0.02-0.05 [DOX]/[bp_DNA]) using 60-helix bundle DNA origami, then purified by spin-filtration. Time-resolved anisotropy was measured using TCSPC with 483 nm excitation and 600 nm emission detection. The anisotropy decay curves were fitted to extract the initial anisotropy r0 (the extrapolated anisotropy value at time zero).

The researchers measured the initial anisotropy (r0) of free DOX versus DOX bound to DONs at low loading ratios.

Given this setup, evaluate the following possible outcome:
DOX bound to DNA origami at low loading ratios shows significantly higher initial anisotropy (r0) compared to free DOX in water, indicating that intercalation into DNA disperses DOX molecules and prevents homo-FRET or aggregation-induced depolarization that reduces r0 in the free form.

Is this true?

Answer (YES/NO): NO